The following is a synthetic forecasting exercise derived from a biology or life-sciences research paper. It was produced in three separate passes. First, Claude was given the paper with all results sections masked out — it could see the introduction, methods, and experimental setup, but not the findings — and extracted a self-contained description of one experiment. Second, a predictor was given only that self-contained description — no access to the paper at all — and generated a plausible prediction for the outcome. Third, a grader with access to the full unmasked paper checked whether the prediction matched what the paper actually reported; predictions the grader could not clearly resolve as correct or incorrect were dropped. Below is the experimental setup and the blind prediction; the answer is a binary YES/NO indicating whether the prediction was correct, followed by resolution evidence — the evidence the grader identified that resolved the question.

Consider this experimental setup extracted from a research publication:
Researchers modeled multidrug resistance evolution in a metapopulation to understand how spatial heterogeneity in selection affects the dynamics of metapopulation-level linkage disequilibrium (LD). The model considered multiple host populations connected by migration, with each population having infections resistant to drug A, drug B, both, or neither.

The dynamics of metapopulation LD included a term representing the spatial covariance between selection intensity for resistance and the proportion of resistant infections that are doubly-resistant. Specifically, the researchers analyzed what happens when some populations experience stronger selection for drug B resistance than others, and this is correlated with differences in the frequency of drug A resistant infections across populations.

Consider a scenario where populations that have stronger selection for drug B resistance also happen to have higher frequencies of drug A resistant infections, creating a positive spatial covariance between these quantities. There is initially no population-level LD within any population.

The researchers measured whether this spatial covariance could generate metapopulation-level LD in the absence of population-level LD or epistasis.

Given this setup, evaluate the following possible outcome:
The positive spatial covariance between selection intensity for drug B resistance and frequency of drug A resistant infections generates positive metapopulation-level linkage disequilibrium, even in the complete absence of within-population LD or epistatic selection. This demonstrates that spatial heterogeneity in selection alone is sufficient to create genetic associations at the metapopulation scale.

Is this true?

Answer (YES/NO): YES